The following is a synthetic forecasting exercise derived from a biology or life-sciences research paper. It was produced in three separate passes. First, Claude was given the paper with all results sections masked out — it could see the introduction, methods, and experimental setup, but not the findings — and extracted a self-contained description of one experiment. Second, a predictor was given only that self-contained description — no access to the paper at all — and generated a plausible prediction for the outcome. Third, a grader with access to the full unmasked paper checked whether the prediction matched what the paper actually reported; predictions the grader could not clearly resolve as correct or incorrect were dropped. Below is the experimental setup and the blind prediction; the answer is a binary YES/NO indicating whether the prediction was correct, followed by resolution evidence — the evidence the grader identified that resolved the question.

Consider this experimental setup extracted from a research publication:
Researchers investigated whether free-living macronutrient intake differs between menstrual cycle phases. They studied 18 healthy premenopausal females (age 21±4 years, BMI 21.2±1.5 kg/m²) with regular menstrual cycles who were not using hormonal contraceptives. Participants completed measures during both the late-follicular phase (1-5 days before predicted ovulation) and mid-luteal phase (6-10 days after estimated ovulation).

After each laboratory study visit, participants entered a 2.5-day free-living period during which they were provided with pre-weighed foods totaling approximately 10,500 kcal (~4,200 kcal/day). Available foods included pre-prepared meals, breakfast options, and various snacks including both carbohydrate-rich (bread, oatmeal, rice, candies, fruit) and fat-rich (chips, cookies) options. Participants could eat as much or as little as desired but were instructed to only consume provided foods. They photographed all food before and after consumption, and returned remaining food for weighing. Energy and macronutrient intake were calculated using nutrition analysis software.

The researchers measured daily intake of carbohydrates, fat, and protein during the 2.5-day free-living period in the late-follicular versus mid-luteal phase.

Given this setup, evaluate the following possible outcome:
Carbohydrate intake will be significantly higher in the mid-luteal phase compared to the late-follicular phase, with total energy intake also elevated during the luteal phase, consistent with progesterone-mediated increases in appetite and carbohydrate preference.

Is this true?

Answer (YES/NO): NO